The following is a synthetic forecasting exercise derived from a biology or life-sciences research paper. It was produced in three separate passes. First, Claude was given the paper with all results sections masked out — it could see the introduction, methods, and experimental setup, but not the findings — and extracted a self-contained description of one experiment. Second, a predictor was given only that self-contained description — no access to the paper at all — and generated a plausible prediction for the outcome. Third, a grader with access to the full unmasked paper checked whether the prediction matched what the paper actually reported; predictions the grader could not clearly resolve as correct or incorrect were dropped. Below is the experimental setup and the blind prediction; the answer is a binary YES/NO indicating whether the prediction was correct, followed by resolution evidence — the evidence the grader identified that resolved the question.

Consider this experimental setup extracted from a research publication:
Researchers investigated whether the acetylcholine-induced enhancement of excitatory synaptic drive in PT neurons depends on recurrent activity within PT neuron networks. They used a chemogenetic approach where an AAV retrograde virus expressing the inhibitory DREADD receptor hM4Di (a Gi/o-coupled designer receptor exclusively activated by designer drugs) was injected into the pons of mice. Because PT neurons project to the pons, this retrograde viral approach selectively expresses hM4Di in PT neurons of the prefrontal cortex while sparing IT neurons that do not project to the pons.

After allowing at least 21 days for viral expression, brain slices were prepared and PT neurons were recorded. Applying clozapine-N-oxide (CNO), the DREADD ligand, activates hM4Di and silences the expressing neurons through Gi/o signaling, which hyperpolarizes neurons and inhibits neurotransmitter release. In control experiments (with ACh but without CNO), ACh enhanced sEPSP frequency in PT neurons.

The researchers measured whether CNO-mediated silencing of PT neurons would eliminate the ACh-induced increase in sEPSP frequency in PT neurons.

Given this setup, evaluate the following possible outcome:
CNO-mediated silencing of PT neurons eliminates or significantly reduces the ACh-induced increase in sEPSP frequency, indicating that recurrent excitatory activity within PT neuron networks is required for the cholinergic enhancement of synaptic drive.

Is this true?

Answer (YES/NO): YES